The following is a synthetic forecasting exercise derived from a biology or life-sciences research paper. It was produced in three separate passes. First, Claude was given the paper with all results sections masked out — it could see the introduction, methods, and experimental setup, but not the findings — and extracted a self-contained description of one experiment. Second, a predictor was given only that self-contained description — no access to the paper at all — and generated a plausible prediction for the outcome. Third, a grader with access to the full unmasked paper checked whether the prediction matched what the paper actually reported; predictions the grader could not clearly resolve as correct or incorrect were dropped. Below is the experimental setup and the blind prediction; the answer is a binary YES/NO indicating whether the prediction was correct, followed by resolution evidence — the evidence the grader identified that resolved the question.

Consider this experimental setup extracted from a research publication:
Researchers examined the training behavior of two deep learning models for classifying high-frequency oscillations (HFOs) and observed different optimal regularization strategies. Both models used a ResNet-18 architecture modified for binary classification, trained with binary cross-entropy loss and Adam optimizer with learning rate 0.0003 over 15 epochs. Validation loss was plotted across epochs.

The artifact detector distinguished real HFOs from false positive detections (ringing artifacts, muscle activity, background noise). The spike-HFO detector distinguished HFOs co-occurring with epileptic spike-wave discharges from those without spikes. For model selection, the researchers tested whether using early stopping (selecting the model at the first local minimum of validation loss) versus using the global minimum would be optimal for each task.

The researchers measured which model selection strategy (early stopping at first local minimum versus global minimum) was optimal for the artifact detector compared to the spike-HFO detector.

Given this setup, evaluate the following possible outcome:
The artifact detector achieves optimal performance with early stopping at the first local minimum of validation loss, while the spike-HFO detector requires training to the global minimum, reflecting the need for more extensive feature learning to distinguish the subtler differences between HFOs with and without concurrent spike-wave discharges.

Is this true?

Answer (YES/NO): YES